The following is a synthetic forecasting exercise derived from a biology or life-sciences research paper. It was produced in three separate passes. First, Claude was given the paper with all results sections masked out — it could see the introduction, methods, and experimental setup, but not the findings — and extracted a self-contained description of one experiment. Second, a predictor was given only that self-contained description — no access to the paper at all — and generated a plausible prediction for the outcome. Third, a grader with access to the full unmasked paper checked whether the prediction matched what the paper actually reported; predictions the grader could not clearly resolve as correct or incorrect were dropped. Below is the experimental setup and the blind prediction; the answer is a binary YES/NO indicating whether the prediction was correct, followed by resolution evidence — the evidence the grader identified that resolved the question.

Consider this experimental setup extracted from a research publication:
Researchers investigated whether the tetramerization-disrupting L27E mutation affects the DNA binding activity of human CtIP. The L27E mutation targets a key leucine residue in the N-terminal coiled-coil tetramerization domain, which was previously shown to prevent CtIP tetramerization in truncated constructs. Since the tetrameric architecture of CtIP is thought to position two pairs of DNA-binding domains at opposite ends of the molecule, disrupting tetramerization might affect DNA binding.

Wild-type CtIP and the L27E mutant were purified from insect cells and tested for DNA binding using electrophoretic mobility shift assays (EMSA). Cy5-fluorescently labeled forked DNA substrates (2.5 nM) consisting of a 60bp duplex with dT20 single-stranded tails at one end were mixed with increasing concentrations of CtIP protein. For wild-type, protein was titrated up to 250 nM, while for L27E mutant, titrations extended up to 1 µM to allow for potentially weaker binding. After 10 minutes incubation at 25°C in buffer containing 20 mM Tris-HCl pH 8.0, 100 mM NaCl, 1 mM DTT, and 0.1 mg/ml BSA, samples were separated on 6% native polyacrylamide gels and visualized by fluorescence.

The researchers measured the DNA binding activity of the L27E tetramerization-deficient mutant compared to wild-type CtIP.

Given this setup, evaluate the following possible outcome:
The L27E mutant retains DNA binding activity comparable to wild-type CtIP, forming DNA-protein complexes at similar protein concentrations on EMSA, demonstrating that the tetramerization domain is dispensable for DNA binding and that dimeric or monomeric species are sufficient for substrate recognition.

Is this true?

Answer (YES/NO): NO